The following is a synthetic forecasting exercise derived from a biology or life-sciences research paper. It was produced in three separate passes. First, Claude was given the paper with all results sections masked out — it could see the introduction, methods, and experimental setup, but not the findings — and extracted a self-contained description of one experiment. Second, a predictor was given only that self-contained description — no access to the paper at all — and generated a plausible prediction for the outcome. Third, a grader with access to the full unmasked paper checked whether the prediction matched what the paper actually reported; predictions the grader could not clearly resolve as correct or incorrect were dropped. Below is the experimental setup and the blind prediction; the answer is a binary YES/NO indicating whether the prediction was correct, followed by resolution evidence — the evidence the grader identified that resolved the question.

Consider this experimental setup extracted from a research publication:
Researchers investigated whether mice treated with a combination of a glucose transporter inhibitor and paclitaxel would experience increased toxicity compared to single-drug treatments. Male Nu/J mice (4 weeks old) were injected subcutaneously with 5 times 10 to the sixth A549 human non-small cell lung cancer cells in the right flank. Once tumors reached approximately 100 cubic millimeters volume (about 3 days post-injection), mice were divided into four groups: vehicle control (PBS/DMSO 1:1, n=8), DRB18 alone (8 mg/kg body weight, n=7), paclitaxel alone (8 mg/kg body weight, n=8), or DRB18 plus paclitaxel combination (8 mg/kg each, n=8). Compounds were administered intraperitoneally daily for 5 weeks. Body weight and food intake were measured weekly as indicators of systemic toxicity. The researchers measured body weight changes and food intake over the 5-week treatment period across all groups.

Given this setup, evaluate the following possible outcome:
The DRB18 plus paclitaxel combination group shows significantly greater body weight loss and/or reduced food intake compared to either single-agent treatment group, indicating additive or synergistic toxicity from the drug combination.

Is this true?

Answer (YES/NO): NO